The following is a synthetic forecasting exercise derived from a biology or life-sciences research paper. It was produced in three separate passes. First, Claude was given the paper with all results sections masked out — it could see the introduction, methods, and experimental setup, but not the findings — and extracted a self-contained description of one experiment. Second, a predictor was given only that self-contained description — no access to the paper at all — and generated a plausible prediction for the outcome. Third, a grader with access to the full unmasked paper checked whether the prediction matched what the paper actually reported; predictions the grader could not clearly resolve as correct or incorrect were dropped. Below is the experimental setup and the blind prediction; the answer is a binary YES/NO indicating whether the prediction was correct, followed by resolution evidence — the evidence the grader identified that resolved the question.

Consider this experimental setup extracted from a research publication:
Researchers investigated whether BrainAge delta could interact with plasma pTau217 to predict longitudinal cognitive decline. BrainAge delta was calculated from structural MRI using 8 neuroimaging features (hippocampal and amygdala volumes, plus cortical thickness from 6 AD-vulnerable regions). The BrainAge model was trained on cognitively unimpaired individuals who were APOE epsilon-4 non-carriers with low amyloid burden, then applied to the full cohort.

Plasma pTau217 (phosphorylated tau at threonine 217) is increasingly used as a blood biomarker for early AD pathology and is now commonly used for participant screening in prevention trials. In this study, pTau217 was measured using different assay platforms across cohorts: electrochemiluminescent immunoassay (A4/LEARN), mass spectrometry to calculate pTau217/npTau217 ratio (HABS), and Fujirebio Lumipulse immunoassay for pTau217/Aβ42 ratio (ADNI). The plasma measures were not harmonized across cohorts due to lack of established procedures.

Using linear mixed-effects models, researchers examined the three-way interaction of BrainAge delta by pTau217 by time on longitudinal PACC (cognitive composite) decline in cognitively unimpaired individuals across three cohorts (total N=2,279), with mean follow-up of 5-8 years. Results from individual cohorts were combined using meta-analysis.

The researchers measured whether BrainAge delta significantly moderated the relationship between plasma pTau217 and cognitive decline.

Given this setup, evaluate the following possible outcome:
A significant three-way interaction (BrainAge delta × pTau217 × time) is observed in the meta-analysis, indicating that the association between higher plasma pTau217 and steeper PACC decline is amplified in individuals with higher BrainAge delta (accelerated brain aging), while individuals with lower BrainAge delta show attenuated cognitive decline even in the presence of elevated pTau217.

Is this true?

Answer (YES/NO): YES